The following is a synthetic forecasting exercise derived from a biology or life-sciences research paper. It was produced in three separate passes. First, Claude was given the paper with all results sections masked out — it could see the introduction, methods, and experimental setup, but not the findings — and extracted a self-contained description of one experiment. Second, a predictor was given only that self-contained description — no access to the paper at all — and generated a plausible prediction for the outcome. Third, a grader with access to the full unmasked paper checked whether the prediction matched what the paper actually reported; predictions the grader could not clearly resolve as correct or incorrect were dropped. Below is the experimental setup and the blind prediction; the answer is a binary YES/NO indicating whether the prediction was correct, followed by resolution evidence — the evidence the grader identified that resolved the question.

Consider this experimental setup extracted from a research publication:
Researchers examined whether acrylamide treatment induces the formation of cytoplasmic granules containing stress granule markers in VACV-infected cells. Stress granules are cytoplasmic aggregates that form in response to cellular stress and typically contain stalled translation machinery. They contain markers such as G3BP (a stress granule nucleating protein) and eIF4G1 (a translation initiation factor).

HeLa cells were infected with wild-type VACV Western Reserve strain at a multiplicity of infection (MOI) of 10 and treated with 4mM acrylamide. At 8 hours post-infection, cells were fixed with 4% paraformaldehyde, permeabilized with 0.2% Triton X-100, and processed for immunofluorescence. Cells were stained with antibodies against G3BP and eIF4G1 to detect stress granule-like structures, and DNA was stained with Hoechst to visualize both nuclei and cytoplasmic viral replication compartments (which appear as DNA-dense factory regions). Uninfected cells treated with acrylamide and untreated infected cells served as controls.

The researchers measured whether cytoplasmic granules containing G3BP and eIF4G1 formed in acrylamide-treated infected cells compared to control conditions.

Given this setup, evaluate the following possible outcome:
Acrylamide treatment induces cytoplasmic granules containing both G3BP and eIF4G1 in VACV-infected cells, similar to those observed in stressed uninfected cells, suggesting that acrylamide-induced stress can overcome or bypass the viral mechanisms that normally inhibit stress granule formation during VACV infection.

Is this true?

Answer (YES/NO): YES